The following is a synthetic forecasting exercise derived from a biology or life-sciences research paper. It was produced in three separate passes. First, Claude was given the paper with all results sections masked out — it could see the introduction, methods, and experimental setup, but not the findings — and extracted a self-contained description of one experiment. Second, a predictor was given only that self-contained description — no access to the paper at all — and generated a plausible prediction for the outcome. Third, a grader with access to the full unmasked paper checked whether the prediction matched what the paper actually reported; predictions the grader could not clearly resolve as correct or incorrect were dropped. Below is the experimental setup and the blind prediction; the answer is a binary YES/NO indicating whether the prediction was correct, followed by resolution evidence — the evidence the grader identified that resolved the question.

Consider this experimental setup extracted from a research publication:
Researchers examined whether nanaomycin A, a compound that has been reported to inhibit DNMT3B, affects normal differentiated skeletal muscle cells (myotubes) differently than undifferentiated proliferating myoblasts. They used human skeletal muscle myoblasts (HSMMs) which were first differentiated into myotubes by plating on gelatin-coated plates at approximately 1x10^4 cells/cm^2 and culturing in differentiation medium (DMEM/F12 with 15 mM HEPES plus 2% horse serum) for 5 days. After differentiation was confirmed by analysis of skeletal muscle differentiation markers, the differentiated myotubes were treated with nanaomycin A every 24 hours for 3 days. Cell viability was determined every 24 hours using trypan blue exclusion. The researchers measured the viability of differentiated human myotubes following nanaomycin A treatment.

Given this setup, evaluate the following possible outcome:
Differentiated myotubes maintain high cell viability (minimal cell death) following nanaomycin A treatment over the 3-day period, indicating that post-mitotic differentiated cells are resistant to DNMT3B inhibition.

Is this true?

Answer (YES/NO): YES